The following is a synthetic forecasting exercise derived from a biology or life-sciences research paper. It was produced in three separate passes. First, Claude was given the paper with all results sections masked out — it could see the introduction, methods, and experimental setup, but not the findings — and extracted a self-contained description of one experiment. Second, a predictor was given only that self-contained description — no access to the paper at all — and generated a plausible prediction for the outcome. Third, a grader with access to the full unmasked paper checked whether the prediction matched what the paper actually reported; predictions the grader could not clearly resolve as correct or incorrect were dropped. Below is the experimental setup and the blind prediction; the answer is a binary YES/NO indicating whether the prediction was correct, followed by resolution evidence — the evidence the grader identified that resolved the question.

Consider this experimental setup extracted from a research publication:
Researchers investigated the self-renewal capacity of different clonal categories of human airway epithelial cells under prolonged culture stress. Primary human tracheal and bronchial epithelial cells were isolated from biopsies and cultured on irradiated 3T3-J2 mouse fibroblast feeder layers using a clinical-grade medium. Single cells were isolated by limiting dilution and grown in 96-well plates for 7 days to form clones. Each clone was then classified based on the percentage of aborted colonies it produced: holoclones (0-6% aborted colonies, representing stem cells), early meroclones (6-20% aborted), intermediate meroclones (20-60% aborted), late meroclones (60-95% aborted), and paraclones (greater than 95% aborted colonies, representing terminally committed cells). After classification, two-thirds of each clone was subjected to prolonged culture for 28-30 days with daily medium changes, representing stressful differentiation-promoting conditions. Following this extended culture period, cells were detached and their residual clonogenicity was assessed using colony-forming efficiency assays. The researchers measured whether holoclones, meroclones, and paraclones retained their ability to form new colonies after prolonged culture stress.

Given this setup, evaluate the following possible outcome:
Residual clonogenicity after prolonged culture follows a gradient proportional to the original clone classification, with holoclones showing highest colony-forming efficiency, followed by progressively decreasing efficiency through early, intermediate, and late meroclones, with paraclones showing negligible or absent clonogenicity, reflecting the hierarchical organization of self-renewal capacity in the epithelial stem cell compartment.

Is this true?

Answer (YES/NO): NO